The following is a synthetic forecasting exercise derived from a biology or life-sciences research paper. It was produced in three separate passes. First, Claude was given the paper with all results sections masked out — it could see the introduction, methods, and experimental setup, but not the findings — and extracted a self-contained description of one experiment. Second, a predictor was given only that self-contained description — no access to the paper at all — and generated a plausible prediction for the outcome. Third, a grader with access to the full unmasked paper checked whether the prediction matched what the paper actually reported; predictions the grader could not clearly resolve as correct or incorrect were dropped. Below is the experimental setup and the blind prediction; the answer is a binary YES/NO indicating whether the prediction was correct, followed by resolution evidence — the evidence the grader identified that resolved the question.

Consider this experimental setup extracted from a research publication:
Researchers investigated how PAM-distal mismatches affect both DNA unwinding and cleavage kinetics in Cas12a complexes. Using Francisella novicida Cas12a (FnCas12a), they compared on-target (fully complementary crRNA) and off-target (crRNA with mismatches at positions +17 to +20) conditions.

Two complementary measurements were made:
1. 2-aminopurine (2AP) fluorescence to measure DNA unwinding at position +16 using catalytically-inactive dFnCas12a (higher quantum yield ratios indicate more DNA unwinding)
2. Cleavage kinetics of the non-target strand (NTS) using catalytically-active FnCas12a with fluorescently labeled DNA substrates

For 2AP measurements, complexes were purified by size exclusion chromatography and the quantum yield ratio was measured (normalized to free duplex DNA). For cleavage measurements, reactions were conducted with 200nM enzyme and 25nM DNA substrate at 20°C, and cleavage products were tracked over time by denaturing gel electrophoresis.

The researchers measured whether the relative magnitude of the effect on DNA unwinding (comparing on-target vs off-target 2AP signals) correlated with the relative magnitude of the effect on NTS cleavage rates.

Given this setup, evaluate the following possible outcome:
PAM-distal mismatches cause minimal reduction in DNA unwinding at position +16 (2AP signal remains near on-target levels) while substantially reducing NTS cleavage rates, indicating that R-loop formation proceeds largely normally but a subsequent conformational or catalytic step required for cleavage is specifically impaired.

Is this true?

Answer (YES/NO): NO